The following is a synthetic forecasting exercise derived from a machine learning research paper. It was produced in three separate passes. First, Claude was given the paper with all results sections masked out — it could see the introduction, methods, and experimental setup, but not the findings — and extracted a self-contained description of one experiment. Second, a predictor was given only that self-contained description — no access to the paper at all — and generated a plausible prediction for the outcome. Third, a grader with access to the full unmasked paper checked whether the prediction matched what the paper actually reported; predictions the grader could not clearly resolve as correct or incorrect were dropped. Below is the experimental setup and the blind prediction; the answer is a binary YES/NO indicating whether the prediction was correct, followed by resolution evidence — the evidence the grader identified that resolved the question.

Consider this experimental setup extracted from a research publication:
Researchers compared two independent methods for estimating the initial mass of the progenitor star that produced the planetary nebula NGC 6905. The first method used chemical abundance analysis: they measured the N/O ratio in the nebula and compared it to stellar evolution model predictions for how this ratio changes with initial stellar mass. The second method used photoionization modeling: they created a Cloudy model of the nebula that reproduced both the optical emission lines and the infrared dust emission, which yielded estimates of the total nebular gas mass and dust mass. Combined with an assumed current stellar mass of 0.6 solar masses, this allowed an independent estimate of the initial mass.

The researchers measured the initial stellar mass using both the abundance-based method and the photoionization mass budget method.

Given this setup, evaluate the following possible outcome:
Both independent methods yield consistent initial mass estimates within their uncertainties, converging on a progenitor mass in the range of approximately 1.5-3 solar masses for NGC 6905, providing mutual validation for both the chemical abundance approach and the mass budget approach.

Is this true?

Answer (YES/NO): NO